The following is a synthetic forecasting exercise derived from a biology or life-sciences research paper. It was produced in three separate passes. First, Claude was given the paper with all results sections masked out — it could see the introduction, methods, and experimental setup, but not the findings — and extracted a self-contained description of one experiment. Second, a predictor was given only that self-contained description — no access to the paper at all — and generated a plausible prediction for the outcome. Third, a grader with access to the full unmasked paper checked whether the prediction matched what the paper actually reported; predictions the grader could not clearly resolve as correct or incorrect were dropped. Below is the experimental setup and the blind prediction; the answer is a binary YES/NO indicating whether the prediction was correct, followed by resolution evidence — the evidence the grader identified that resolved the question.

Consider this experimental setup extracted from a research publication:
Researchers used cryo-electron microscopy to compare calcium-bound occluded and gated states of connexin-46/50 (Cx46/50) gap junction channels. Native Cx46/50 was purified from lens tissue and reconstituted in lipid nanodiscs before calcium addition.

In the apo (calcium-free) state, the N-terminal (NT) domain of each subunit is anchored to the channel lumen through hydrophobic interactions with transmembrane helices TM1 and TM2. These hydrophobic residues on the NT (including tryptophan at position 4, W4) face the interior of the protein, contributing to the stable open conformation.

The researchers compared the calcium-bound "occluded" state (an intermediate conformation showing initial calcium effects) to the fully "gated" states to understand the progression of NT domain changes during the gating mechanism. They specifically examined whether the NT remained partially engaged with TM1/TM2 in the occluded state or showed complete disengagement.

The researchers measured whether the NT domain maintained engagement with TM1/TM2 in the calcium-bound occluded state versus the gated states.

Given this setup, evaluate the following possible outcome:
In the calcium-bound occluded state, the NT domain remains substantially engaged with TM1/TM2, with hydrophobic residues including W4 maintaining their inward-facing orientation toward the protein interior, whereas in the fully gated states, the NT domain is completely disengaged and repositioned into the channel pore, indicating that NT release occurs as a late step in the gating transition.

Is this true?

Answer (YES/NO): NO